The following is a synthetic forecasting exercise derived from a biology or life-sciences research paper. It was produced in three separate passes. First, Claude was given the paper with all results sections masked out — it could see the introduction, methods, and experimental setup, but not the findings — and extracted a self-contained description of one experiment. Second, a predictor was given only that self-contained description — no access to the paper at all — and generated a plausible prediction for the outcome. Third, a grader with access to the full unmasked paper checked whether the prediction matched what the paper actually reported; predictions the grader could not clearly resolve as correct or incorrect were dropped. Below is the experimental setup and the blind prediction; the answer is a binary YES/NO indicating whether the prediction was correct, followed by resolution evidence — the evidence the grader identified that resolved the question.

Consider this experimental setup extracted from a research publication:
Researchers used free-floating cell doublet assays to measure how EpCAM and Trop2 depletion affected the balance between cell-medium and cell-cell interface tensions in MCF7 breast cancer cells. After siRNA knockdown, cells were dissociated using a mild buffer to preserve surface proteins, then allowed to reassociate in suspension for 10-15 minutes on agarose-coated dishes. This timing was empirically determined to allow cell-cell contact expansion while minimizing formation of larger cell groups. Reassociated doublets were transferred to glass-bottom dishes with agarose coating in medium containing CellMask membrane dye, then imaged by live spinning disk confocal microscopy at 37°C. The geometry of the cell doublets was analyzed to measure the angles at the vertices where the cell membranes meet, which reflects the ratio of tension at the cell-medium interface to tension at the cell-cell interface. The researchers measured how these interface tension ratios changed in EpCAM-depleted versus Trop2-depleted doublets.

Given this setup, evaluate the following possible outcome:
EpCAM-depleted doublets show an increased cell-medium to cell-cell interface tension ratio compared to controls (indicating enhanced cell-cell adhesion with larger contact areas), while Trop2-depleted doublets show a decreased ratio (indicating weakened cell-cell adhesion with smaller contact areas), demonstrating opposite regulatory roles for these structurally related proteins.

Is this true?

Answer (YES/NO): NO